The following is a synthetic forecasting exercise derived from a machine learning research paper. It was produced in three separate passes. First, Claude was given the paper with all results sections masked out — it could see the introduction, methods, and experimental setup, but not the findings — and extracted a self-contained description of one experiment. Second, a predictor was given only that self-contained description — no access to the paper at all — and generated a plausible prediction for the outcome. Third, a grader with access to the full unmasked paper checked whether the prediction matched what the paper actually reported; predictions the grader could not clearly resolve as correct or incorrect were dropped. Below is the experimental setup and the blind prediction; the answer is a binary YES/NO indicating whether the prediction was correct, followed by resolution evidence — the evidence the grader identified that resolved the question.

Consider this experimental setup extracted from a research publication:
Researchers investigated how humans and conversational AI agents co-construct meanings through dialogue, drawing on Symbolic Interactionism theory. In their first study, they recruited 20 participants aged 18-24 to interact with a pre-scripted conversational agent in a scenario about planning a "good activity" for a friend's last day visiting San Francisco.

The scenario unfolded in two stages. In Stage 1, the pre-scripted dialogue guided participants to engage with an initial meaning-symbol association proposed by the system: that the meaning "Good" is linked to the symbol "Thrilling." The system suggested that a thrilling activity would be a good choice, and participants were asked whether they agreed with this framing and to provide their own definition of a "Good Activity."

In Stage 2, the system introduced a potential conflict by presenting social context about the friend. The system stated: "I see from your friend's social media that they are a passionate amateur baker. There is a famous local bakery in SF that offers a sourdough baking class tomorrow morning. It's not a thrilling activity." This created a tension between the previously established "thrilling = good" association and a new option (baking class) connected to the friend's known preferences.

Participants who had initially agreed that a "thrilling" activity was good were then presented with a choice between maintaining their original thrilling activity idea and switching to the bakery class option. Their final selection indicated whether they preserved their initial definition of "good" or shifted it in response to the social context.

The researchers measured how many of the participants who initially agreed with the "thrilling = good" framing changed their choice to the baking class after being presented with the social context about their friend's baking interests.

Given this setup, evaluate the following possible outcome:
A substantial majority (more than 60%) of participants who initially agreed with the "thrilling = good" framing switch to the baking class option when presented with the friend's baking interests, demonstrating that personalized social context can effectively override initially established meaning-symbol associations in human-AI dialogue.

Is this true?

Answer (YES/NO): YES